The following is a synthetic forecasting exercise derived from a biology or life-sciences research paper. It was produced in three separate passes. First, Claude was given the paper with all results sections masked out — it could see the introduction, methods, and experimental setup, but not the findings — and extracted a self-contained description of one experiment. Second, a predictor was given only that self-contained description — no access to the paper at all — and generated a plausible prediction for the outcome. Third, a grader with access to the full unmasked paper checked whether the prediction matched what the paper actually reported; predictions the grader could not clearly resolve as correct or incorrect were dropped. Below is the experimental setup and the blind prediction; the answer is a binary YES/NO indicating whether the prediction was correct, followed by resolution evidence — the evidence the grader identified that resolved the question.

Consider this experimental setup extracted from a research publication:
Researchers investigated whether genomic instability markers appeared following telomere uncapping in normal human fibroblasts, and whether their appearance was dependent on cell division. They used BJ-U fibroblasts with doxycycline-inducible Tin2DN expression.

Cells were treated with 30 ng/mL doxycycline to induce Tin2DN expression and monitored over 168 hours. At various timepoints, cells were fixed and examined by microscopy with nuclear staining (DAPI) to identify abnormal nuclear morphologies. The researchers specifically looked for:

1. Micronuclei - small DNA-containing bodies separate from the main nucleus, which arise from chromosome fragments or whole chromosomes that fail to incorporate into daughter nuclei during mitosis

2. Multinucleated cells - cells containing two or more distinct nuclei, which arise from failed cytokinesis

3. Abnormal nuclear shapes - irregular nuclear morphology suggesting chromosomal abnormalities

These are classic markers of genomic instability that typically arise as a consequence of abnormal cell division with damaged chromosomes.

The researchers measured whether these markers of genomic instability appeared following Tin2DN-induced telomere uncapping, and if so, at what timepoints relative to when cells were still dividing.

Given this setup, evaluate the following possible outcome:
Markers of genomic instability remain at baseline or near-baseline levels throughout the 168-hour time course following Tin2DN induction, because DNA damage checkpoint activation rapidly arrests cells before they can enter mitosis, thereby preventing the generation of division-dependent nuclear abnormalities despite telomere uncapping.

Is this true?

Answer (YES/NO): NO